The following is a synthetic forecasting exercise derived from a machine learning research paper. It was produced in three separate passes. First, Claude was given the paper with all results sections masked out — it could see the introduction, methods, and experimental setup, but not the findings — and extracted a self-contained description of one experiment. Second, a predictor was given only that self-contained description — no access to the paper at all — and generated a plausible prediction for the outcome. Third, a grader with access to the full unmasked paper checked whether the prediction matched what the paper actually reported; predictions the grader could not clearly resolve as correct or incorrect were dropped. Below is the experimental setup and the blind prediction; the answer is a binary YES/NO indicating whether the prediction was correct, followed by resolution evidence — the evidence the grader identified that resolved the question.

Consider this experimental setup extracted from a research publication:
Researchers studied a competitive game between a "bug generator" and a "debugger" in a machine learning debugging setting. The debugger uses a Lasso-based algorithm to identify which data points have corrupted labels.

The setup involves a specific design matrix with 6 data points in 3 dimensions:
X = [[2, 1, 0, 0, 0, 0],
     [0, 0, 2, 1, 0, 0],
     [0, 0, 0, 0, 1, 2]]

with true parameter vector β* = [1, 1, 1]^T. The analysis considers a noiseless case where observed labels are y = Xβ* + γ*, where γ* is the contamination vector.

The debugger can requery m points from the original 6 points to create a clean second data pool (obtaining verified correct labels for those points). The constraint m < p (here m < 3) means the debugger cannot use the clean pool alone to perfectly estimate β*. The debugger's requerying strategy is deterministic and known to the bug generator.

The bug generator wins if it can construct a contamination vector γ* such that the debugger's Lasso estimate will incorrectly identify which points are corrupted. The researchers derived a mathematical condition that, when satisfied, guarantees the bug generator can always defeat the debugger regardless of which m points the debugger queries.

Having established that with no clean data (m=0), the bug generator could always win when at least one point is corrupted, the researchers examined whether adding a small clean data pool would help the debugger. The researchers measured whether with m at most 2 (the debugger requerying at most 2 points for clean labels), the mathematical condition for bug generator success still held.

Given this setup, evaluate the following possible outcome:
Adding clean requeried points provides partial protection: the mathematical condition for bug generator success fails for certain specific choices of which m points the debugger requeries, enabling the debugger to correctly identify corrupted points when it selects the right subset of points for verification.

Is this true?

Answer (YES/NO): NO